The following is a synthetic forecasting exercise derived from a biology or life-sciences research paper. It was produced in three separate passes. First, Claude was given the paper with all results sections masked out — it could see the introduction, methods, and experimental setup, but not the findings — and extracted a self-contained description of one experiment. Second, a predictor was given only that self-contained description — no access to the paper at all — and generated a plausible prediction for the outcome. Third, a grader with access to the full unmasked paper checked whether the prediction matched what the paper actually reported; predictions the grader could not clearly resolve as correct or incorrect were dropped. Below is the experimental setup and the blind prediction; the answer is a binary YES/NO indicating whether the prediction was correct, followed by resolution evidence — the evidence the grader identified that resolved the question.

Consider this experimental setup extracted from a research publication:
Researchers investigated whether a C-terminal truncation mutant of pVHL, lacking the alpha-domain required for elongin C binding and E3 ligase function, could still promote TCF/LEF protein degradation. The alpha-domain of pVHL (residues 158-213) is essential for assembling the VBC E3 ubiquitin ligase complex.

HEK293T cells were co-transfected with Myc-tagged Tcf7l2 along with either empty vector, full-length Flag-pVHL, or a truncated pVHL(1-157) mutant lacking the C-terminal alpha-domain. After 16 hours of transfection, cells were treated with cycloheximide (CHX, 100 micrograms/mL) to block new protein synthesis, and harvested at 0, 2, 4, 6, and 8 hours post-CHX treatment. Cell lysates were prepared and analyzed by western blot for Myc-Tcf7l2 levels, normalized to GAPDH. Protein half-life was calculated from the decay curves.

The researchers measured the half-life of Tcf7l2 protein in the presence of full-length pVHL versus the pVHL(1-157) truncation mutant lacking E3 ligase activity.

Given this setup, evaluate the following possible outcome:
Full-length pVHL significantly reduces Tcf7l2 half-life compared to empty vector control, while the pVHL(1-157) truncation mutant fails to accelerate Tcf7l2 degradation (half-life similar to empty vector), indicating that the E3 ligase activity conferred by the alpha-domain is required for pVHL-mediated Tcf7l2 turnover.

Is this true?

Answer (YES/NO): NO